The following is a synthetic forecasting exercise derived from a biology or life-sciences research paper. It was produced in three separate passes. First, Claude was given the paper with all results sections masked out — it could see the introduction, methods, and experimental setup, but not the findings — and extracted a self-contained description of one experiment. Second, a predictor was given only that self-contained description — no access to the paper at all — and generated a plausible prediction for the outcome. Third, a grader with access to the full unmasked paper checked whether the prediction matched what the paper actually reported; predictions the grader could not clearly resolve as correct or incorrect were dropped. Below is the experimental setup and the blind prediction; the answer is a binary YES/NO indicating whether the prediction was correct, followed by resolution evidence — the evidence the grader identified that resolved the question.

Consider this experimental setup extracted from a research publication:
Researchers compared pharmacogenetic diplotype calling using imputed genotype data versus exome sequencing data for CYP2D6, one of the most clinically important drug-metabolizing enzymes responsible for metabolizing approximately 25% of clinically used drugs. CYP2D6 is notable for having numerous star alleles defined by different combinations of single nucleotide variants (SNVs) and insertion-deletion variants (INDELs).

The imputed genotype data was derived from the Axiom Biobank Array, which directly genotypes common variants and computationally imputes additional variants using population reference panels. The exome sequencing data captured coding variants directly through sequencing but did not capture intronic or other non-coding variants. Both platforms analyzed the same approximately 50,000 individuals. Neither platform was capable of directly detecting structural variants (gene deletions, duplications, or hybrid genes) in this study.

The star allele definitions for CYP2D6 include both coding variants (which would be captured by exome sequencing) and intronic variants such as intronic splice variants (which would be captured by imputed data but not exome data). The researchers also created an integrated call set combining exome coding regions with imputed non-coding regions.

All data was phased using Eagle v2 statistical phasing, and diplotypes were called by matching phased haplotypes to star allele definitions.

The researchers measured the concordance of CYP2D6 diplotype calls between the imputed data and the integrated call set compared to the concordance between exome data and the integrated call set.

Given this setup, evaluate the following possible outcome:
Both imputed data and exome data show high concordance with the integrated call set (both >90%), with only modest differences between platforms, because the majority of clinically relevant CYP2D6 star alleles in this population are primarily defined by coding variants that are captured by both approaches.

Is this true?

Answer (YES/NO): NO